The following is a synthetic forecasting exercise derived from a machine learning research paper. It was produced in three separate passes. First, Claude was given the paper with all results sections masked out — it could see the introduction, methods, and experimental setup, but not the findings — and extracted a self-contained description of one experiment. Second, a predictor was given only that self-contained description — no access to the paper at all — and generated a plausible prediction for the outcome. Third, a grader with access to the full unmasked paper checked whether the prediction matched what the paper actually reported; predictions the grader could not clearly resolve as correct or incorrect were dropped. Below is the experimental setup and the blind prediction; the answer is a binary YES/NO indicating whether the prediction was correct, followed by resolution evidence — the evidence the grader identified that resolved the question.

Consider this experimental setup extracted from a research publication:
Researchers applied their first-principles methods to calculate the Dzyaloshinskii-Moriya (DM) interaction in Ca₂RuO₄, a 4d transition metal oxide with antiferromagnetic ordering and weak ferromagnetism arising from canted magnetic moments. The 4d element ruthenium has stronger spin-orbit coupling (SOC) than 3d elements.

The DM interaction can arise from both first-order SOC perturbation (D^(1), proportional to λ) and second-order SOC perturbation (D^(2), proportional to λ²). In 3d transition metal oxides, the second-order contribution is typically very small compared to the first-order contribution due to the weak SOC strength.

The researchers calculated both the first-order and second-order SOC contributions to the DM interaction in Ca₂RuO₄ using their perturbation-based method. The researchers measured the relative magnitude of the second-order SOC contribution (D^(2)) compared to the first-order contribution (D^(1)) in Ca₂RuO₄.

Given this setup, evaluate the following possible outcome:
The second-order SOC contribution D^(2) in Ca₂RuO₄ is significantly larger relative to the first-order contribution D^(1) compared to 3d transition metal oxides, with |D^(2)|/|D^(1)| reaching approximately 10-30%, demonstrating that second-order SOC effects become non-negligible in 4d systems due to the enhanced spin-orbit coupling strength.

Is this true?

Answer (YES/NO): NO